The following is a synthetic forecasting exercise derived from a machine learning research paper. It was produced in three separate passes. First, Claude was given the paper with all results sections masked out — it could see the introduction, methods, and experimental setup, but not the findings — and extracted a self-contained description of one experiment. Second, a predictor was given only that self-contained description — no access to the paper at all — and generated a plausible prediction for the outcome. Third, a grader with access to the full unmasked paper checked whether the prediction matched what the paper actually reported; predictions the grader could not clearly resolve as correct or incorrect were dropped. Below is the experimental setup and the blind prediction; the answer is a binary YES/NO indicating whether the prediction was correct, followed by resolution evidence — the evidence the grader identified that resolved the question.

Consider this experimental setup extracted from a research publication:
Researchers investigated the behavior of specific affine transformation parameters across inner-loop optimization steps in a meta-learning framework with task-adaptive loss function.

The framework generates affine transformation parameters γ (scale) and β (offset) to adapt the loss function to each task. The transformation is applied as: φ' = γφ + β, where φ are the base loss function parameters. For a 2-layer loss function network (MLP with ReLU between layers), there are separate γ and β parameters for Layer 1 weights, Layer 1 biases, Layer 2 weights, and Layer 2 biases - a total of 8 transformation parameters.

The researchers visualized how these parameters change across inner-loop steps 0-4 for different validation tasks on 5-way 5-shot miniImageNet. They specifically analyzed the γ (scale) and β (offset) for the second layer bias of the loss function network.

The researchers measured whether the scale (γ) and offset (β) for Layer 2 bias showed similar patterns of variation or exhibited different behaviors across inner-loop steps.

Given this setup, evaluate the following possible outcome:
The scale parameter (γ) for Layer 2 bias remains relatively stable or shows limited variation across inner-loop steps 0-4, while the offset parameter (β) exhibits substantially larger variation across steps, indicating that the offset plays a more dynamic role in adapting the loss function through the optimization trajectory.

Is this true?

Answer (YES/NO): YES